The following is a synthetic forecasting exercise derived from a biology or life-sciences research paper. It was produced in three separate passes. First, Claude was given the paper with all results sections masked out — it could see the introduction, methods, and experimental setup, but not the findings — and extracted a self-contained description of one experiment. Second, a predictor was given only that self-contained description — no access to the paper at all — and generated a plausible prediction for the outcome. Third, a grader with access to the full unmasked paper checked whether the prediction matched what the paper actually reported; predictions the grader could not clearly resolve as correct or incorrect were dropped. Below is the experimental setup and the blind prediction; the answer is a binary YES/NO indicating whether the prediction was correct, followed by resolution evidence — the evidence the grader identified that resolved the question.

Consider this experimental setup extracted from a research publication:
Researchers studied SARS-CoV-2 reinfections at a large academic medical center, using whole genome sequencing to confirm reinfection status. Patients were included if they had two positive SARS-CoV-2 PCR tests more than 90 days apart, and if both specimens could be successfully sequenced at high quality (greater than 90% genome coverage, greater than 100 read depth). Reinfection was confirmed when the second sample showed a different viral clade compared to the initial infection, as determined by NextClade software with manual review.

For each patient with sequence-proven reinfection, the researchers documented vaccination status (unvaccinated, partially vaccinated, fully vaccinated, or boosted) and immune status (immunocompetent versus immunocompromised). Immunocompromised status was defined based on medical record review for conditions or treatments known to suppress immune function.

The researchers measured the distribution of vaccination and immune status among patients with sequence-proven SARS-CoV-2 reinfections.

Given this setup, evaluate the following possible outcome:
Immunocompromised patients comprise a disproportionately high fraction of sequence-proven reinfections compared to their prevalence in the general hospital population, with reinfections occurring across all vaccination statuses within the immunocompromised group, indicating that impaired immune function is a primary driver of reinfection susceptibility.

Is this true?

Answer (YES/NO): NO